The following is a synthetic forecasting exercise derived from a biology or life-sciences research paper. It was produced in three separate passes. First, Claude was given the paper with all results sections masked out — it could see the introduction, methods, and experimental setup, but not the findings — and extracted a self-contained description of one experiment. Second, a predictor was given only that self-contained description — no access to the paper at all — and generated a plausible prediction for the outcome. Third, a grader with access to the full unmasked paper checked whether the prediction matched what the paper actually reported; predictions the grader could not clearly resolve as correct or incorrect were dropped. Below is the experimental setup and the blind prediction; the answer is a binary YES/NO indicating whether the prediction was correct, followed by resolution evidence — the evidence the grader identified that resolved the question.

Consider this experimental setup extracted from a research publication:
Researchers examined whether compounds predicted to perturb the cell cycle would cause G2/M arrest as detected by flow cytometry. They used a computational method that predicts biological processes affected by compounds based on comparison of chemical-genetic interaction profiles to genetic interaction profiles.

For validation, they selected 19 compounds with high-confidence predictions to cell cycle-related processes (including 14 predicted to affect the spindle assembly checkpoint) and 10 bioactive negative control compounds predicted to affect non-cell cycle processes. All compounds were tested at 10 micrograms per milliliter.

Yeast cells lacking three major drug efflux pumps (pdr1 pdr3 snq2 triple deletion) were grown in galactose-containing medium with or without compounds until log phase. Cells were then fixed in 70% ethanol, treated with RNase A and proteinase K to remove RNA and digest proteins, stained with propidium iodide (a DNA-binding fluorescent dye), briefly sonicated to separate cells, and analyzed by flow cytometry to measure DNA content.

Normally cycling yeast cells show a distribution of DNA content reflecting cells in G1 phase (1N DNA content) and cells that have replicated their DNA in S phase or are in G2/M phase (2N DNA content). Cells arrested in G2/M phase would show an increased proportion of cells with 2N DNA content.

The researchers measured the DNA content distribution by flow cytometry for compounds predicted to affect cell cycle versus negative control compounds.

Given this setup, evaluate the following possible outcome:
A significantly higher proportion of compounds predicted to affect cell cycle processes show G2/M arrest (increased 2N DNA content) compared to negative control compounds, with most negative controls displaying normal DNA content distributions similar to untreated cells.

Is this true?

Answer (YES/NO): YES